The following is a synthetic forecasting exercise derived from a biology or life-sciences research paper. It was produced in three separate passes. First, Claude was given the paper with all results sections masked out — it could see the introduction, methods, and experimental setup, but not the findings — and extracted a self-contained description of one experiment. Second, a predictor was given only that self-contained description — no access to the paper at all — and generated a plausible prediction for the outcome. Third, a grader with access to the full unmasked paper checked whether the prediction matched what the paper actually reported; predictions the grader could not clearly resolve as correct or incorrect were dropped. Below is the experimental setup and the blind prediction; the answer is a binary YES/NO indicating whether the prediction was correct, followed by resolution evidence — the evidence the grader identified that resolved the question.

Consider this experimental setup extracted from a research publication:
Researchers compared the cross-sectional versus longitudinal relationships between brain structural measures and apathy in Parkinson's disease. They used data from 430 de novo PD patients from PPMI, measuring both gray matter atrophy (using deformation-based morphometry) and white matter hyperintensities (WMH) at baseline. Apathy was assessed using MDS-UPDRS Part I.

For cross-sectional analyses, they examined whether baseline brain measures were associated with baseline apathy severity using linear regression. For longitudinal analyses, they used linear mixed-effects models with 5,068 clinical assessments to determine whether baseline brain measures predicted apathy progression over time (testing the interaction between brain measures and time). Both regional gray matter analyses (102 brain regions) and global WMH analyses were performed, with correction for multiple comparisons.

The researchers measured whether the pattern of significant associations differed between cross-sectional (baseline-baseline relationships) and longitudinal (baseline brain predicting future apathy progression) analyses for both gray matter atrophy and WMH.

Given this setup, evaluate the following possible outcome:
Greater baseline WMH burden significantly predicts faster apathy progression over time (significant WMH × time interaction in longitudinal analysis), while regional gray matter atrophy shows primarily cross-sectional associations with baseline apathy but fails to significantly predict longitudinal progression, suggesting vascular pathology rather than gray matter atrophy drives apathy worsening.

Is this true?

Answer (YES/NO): NO